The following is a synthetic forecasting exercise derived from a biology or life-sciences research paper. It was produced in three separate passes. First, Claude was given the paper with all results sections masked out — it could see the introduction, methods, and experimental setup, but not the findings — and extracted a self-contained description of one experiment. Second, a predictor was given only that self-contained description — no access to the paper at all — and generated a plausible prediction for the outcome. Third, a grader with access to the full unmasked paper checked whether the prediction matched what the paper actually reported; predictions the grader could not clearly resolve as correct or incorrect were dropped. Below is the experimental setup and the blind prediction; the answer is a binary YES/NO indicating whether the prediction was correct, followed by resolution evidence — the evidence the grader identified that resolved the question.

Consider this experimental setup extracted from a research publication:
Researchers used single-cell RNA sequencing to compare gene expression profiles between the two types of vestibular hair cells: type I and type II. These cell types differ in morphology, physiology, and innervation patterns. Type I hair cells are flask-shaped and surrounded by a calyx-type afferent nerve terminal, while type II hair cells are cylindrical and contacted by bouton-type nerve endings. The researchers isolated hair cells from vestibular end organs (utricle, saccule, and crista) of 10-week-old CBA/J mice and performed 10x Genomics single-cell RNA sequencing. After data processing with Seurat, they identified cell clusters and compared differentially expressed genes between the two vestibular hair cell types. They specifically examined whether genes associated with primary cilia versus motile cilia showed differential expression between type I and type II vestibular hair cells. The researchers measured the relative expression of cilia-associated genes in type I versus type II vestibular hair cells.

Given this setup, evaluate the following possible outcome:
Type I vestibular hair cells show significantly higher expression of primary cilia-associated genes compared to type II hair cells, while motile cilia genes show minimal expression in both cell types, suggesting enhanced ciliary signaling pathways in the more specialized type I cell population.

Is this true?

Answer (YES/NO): NO